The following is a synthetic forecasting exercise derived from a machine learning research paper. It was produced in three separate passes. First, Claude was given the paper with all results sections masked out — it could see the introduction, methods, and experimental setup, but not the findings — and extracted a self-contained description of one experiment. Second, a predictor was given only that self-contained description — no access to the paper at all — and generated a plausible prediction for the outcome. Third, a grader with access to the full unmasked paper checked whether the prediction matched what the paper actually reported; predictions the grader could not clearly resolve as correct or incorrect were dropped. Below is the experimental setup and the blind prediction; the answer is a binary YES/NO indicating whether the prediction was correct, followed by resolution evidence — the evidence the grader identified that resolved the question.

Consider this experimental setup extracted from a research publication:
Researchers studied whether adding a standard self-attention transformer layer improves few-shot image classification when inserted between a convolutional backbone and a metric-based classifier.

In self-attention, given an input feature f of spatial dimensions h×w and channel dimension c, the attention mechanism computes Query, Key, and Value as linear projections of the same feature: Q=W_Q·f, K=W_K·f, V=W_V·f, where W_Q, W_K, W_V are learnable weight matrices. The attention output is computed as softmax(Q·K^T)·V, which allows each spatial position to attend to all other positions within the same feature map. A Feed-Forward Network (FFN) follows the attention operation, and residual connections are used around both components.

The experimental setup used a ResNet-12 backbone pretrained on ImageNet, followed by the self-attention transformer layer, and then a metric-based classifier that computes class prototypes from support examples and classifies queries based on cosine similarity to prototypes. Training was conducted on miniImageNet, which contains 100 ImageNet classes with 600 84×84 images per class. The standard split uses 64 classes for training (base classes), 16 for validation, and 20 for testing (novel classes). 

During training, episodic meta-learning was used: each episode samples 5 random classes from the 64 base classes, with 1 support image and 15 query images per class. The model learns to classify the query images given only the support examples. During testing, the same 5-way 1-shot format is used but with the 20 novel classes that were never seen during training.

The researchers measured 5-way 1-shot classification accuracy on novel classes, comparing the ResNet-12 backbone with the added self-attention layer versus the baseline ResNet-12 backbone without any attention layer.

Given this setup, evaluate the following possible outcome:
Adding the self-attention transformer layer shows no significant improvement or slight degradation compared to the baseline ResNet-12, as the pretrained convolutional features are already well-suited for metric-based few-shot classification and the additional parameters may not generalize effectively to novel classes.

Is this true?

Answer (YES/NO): NO